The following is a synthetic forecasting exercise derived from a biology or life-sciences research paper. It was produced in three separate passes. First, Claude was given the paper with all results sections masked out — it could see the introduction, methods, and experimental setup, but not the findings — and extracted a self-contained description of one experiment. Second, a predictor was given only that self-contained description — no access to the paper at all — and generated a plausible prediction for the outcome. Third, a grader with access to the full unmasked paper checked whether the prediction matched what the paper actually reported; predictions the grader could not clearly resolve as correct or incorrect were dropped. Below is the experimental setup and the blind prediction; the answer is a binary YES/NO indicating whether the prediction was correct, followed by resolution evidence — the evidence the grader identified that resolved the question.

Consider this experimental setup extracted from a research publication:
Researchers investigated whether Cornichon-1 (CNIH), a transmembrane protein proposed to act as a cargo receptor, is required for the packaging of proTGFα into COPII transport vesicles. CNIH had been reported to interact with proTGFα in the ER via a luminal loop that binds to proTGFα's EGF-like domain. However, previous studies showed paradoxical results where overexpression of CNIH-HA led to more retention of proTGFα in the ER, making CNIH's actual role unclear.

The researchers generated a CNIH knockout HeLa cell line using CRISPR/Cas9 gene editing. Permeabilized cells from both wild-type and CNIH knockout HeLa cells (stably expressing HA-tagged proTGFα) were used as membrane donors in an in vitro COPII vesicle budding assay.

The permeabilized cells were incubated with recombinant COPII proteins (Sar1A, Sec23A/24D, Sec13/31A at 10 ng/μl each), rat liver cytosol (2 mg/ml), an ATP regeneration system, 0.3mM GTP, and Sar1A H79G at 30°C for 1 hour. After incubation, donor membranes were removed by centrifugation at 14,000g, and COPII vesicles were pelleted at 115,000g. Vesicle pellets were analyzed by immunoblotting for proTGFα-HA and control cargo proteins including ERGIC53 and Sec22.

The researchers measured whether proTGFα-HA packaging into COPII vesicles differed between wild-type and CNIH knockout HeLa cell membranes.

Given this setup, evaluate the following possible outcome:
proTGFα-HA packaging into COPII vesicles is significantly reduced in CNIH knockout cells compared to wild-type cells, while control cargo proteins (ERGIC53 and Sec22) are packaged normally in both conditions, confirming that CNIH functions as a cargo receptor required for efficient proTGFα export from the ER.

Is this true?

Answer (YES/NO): NO